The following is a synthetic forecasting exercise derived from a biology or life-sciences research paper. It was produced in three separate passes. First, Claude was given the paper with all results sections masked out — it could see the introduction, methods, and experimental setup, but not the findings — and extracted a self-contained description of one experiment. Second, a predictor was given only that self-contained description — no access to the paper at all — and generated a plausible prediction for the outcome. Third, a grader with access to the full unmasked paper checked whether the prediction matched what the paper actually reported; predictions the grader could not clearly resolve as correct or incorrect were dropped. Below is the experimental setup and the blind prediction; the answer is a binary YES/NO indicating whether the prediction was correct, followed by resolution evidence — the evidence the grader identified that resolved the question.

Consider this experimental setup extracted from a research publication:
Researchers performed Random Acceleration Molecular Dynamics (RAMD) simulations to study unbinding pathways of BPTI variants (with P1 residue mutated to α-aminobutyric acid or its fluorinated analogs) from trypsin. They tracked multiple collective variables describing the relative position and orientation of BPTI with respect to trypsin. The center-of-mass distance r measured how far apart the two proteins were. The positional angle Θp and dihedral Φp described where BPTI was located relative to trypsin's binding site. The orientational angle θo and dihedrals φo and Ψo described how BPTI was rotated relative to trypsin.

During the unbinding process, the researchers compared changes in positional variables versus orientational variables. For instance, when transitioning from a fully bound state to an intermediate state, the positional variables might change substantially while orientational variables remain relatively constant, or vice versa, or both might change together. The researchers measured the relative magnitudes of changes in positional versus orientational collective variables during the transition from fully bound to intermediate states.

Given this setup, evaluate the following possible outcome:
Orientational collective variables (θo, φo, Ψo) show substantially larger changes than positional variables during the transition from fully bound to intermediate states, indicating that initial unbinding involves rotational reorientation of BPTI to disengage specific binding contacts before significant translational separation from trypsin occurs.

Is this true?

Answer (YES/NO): NO